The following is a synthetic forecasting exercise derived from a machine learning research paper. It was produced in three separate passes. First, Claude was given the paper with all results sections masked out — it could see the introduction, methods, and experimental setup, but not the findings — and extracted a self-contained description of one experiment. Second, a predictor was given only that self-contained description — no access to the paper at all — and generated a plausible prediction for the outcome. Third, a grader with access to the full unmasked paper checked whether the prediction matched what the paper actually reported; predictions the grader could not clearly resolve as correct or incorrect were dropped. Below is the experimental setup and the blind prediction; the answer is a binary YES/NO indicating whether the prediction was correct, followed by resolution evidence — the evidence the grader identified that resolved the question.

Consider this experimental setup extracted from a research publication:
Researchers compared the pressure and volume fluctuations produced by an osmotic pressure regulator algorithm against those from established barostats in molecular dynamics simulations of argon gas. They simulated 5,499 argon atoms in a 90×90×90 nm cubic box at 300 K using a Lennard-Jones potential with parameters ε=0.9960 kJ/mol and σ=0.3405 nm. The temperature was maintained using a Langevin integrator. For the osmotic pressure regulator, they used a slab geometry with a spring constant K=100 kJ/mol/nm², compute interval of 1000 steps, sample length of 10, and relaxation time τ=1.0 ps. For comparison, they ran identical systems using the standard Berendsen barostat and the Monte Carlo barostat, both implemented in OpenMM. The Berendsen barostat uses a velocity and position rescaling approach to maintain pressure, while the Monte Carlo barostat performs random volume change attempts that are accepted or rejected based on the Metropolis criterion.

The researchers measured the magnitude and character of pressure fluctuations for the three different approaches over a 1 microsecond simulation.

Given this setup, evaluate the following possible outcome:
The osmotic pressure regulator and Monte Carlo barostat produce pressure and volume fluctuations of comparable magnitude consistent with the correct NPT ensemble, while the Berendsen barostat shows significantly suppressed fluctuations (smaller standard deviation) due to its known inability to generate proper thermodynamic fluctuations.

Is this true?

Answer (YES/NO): NO